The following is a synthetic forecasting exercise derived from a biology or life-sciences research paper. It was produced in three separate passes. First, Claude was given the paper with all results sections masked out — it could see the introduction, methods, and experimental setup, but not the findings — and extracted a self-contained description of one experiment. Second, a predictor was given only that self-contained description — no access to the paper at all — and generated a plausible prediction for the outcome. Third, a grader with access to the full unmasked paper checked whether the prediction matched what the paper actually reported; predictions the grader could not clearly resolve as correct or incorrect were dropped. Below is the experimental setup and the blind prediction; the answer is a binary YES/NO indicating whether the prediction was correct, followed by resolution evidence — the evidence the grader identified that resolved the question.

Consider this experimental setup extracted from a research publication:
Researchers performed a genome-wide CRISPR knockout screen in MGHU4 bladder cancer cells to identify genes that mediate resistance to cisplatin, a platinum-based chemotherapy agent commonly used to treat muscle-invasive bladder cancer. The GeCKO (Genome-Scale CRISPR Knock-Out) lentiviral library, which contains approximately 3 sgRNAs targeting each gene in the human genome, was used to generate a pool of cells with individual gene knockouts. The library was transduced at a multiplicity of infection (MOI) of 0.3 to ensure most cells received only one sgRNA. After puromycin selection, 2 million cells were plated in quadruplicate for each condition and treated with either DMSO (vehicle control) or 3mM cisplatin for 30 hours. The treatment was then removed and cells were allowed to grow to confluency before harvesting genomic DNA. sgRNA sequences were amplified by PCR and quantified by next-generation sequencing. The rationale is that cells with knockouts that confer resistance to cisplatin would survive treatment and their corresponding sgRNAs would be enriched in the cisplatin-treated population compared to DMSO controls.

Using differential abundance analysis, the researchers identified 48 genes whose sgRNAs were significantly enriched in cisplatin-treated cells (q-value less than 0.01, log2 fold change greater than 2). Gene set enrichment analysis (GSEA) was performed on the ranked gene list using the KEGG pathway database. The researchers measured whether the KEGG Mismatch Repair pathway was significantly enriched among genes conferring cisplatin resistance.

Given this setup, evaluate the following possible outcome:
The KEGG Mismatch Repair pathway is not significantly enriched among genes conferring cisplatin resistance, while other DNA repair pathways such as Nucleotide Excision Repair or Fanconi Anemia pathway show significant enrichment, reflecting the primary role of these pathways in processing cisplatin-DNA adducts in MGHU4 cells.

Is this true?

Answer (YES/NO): NO